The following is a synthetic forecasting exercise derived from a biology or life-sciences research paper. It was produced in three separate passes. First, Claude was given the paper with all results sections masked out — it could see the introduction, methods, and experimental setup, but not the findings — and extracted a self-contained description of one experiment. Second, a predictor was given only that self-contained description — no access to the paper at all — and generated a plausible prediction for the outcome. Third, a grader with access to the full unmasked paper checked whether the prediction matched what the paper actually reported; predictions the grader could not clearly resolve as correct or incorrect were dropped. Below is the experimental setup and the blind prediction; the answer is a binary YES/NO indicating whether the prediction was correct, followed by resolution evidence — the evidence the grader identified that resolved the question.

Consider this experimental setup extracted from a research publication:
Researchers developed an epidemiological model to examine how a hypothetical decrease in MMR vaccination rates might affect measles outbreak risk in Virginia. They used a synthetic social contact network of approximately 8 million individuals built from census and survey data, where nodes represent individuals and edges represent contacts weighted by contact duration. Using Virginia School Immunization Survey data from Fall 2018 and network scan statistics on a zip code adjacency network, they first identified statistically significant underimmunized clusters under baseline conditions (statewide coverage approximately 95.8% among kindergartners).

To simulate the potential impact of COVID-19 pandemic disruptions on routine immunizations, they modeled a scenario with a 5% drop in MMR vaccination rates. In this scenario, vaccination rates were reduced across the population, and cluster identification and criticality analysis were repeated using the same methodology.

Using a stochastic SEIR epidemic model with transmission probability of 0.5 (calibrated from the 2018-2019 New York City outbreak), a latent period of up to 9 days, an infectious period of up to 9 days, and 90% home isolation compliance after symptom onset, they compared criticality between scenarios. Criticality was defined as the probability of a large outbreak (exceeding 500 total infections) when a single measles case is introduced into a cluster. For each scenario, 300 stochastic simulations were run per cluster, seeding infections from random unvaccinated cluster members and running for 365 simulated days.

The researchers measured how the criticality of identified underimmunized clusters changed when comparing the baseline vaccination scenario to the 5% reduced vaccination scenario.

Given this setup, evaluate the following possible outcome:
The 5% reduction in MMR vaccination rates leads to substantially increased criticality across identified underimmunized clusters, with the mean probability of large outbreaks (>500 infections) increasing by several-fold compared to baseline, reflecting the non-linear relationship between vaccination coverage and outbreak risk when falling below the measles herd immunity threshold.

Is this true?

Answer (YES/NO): NO